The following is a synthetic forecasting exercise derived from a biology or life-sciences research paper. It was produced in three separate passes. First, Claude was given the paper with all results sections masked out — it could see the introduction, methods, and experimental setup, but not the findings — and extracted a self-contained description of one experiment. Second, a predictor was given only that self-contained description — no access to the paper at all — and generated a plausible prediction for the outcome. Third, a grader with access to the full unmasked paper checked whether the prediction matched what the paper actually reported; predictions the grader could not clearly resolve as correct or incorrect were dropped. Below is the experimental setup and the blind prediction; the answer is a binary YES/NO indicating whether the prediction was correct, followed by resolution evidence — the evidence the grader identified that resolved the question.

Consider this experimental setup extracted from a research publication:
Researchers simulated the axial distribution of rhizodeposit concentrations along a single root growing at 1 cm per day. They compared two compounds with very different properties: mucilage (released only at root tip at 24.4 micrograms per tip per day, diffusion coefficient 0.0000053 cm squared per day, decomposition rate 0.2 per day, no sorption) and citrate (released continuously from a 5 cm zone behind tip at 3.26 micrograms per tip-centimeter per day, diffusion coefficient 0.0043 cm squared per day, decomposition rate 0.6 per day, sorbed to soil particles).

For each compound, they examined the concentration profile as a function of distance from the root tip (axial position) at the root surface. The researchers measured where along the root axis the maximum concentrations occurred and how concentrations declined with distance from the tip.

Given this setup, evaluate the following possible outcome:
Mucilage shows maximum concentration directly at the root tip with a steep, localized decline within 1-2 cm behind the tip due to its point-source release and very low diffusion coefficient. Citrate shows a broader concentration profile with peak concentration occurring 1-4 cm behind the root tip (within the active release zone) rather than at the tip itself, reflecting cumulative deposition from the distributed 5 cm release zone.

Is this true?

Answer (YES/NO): NO